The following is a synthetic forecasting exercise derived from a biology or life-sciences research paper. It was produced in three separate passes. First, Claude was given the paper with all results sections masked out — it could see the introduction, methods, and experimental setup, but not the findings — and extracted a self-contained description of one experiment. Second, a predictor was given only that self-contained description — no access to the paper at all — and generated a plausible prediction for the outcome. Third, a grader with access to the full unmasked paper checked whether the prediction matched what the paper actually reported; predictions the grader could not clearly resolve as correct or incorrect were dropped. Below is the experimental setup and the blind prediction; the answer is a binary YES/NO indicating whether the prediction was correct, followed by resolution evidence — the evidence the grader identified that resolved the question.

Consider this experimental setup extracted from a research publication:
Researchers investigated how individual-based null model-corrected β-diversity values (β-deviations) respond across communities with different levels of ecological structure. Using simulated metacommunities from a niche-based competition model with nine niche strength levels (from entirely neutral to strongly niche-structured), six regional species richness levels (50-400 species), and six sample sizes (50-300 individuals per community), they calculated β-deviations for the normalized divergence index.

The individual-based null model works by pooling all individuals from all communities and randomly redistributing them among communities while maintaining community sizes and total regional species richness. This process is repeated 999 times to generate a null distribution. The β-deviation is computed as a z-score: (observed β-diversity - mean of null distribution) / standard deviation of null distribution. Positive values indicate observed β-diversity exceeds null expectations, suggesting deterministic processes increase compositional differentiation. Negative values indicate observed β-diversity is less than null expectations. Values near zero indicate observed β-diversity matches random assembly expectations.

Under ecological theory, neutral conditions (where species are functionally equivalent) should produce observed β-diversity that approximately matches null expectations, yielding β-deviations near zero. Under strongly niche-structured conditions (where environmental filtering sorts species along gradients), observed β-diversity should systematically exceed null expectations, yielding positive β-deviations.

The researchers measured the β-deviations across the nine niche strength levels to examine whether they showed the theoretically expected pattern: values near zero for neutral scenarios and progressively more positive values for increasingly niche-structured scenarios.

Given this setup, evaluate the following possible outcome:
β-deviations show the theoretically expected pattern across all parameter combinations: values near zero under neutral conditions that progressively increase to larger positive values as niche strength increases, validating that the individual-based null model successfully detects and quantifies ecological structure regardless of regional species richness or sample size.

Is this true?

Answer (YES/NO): NO